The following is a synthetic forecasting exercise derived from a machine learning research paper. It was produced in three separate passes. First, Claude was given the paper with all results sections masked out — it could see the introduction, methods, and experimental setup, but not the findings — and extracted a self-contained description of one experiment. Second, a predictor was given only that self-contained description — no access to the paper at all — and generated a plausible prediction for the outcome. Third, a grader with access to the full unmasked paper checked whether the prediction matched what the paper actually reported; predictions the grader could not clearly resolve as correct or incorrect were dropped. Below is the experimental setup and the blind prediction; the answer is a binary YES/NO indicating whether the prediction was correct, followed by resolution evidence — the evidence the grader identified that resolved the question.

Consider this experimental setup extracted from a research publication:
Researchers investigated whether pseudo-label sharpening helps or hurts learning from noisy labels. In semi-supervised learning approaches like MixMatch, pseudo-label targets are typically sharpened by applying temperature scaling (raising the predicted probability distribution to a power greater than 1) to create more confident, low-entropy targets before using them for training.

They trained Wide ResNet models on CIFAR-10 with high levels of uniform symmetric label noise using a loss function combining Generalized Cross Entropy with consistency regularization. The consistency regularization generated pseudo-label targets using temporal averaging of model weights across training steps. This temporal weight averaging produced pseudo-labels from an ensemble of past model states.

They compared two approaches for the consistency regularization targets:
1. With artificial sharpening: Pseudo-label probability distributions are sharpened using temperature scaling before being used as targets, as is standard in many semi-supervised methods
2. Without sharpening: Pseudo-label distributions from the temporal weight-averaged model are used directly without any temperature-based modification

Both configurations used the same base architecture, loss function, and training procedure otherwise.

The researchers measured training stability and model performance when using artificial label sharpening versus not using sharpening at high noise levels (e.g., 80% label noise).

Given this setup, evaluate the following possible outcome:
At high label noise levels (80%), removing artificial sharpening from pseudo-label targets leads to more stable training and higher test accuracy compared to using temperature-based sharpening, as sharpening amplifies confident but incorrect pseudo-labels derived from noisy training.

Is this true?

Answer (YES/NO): YES